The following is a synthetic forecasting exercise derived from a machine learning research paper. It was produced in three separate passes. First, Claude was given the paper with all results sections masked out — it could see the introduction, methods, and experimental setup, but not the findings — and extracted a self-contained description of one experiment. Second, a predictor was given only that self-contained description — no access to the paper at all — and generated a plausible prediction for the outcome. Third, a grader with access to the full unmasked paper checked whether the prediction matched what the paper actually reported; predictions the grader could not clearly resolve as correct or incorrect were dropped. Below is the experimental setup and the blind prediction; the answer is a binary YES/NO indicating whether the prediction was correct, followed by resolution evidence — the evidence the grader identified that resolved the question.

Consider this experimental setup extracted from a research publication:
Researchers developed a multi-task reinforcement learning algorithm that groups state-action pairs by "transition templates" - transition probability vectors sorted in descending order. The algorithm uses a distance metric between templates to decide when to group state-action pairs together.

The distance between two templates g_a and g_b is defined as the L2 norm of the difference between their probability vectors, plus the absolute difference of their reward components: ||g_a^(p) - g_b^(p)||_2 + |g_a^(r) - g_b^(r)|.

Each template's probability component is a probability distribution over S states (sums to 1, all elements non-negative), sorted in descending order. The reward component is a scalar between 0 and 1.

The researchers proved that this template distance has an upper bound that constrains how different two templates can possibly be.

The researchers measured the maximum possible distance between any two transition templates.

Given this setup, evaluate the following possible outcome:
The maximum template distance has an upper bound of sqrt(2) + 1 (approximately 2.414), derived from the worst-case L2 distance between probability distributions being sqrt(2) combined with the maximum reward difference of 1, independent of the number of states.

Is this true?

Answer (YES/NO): NO